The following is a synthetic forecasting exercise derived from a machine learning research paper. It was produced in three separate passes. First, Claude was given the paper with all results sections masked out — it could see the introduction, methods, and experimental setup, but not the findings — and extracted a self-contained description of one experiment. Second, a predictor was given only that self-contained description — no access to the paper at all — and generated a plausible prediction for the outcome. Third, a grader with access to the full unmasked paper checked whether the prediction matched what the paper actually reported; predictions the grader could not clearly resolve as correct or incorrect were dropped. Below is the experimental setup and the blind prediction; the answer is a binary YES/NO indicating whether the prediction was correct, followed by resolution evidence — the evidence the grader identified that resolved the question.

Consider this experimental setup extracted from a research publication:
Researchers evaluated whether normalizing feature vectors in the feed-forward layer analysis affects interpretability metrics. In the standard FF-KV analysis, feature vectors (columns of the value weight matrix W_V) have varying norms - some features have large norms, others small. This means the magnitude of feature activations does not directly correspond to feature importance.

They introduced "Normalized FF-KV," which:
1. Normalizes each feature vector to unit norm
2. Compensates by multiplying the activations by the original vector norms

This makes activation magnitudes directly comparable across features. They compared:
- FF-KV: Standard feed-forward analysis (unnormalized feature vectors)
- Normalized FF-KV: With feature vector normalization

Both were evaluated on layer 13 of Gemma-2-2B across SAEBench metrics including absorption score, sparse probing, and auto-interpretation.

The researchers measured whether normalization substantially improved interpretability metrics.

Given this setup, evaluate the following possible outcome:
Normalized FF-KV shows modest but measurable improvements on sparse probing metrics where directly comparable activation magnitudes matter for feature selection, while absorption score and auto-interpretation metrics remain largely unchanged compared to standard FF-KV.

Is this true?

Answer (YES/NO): NO